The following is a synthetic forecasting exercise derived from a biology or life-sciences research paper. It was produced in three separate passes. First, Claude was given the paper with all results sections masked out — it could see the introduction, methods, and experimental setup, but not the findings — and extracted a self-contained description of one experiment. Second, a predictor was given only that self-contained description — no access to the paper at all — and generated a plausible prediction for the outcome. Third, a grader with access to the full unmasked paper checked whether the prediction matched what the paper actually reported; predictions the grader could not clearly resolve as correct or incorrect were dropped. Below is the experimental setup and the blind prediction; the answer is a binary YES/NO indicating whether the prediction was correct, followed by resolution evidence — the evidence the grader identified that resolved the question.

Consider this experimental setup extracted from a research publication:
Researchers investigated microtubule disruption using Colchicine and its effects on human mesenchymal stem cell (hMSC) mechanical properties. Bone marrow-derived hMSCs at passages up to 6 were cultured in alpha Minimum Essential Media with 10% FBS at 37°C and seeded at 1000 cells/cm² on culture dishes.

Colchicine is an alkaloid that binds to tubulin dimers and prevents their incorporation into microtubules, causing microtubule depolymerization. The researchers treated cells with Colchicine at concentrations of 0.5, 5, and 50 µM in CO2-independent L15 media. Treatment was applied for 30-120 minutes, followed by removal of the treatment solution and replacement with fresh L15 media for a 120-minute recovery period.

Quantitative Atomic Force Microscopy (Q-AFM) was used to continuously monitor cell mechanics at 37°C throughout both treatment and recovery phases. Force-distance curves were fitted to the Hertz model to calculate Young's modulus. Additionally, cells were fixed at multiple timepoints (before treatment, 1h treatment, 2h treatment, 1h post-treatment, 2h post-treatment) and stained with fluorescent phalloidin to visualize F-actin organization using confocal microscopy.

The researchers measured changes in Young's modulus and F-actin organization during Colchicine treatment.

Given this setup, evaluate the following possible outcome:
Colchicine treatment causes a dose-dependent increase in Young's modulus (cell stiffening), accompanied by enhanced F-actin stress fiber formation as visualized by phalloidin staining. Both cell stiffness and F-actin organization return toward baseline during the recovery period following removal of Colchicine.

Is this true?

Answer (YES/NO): NO